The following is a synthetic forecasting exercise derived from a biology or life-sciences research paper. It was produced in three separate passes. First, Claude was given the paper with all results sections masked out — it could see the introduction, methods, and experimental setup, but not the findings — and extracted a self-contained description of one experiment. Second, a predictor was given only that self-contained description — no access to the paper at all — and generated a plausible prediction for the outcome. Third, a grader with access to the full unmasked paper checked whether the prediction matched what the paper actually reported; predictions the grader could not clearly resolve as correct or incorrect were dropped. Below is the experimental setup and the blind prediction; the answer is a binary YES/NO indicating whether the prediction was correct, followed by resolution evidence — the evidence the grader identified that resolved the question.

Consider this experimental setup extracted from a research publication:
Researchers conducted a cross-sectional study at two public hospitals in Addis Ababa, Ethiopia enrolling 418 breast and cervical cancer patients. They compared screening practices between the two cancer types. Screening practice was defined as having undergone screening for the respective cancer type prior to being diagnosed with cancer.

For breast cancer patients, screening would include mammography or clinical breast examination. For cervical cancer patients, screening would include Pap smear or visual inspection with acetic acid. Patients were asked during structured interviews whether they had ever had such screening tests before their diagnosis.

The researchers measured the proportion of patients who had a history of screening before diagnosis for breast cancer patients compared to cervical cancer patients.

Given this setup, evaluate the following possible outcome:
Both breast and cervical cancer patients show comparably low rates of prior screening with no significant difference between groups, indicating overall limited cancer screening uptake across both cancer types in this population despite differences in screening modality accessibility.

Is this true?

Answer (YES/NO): NO